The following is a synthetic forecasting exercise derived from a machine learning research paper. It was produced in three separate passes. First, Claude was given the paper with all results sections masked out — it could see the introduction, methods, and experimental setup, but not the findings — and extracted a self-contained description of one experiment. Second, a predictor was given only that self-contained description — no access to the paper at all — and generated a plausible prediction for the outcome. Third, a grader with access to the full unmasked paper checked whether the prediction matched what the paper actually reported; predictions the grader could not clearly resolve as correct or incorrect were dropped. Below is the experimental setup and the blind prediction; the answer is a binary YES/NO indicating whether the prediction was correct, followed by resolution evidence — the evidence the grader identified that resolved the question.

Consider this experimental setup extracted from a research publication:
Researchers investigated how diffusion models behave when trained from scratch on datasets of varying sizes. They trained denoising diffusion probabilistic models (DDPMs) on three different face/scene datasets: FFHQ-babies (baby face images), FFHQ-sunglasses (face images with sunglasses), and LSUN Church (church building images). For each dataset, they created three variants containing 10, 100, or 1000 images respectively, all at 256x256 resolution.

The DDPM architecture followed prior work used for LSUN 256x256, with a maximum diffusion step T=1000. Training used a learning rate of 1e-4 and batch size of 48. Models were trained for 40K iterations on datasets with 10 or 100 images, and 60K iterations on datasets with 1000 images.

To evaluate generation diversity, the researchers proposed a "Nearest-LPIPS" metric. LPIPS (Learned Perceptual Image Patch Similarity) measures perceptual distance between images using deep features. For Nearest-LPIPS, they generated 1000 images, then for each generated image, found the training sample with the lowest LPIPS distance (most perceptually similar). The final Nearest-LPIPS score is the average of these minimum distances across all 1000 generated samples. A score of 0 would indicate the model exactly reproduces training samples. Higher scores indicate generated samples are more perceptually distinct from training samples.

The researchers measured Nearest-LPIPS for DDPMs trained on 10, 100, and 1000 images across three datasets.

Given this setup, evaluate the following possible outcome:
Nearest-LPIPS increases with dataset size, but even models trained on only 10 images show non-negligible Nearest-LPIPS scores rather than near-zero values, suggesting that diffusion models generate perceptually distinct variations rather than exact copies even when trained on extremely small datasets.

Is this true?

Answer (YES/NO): NO